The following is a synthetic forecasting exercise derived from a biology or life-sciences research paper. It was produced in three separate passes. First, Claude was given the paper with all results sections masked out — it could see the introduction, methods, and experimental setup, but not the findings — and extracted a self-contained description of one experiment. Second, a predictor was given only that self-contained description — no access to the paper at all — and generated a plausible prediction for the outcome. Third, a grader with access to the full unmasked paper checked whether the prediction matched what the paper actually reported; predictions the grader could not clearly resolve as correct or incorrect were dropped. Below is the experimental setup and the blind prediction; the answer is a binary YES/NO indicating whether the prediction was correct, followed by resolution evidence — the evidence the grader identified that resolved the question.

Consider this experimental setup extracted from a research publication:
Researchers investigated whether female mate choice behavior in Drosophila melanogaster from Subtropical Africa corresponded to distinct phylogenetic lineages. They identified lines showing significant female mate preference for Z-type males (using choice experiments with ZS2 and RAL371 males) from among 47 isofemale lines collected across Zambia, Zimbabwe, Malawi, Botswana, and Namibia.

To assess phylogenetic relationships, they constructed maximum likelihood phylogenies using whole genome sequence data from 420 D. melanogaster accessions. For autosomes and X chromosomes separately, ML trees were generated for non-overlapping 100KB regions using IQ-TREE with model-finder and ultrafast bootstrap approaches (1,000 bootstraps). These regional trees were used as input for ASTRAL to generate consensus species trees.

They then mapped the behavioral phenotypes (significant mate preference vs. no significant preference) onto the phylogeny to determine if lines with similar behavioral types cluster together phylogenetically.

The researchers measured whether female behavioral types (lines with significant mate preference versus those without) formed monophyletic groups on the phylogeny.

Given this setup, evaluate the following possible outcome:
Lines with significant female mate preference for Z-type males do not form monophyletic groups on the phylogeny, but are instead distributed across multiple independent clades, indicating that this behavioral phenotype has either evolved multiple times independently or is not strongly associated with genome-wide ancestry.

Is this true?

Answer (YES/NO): YES